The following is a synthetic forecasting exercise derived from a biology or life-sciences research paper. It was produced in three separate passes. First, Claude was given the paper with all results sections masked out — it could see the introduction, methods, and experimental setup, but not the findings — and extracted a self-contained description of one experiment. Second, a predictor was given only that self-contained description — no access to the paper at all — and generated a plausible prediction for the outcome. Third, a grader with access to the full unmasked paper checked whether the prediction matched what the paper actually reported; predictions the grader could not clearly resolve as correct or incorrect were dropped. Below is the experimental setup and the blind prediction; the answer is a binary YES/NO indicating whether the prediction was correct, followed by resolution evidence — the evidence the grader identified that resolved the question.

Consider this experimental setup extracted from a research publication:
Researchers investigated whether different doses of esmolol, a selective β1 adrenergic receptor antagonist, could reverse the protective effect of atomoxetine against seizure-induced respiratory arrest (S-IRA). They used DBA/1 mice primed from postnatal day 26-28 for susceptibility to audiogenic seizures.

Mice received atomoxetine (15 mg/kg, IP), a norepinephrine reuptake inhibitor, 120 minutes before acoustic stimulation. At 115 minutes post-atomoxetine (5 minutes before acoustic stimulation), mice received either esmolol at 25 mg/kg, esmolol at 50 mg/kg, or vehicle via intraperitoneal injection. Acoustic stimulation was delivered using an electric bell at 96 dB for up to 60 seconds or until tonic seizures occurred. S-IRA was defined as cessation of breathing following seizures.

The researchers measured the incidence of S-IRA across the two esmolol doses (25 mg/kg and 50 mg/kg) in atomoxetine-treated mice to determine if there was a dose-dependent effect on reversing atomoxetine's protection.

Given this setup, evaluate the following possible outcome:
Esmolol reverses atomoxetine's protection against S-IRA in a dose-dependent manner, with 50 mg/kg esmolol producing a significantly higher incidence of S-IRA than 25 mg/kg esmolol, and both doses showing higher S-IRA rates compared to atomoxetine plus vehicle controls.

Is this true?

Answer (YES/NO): NO